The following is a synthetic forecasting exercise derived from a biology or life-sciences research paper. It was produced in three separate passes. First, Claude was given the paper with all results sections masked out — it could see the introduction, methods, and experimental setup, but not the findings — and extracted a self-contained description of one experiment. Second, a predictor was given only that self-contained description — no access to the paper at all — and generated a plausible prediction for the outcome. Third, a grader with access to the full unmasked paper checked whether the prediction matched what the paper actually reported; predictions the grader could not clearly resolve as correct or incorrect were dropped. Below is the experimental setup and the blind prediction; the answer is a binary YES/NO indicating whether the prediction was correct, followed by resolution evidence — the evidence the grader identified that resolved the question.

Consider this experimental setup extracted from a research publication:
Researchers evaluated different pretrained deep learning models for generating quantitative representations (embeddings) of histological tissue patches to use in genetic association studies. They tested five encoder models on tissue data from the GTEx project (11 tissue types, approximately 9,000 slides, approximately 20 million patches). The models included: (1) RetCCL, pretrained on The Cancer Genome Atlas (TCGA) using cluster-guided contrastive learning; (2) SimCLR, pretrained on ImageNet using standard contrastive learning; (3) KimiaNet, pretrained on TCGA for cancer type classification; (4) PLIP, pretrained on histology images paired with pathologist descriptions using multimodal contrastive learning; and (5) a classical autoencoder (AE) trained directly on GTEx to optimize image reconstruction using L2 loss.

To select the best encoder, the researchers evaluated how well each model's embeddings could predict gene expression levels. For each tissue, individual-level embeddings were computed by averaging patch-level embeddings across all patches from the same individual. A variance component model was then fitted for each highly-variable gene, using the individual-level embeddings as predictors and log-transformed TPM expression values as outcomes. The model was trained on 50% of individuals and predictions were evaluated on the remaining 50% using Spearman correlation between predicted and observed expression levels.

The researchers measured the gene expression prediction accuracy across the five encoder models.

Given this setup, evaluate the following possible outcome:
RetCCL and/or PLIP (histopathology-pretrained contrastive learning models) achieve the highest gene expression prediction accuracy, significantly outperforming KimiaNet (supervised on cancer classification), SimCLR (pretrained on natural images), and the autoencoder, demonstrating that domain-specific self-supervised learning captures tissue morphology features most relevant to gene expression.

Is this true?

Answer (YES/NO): NO